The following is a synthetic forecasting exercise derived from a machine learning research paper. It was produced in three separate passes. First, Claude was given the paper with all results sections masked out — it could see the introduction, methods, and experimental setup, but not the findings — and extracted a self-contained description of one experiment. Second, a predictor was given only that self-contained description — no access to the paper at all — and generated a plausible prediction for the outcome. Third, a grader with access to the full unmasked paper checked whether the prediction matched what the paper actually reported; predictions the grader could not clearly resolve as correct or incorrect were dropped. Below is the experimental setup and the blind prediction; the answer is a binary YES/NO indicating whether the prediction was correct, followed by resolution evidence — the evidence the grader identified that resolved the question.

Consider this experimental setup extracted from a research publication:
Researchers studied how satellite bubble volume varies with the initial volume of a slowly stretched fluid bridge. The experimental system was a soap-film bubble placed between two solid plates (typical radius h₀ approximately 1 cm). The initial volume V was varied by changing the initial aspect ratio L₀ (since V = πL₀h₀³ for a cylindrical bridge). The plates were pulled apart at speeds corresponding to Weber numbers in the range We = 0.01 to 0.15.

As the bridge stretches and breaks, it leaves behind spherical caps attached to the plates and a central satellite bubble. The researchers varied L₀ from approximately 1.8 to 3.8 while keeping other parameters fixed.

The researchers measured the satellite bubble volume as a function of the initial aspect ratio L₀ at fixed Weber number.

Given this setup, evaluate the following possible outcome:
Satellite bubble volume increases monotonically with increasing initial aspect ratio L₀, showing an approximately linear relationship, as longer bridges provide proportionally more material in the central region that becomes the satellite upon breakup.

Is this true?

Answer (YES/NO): NO